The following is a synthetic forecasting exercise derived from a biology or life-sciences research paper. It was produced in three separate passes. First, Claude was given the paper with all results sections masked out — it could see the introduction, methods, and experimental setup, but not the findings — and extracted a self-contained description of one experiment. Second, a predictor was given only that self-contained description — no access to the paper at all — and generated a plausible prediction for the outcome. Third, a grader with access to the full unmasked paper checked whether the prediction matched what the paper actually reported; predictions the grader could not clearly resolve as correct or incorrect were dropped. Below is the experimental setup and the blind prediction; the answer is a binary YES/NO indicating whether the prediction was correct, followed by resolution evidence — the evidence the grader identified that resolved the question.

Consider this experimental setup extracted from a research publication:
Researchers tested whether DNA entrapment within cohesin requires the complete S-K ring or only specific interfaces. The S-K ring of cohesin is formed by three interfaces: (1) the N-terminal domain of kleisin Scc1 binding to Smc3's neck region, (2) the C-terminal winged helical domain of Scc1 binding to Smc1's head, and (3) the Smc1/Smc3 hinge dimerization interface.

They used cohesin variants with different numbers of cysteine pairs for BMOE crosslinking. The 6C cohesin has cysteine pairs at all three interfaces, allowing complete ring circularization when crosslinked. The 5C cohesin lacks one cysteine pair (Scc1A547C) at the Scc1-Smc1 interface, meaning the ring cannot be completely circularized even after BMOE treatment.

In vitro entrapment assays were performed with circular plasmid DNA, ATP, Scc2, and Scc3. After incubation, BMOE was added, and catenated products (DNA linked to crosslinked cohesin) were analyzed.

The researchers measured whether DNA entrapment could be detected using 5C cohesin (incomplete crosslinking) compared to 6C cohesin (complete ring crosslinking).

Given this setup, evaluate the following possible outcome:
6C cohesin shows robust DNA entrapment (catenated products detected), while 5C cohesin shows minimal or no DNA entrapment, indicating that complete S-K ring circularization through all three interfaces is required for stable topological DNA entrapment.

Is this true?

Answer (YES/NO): YES